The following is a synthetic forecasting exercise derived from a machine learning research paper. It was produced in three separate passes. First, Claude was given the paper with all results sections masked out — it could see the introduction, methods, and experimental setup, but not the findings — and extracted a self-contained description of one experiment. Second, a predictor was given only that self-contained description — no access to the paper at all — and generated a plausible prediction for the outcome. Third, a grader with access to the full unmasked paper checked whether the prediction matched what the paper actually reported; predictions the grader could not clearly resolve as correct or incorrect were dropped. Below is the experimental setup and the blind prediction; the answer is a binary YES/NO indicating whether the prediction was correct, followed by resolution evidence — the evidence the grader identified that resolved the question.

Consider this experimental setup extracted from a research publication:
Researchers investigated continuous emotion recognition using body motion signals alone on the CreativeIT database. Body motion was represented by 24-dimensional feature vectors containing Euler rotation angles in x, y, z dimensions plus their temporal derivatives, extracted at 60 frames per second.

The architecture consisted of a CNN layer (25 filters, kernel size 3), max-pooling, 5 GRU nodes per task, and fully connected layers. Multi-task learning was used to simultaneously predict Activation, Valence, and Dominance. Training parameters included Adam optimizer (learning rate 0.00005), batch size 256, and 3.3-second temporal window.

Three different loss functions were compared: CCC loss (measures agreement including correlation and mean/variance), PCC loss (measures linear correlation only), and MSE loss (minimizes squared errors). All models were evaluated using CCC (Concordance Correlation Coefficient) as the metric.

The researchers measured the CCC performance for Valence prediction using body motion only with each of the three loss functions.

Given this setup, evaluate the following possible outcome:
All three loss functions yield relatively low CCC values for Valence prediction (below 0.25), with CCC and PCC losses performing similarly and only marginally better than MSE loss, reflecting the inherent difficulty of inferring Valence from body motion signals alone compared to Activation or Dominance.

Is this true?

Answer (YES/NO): NO